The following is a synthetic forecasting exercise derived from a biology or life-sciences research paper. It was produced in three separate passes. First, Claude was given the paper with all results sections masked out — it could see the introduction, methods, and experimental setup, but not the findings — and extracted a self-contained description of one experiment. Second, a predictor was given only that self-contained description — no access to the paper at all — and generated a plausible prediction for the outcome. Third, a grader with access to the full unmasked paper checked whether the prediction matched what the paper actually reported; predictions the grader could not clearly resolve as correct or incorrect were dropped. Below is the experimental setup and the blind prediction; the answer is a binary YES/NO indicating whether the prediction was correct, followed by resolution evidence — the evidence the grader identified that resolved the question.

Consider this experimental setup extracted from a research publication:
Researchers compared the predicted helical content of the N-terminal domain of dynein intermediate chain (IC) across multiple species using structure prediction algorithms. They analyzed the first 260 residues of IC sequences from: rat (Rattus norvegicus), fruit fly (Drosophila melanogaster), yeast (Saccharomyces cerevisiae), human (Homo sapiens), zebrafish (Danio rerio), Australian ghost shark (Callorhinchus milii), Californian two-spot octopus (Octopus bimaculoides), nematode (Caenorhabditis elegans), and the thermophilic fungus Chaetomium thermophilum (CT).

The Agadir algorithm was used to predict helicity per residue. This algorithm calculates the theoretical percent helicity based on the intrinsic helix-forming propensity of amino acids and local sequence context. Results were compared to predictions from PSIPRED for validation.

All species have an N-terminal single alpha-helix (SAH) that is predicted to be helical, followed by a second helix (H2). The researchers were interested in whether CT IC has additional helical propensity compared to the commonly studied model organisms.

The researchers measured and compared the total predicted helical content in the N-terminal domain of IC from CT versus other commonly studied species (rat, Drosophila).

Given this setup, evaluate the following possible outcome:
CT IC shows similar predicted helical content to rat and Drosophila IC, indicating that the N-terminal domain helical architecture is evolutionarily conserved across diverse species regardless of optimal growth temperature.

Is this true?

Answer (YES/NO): NO